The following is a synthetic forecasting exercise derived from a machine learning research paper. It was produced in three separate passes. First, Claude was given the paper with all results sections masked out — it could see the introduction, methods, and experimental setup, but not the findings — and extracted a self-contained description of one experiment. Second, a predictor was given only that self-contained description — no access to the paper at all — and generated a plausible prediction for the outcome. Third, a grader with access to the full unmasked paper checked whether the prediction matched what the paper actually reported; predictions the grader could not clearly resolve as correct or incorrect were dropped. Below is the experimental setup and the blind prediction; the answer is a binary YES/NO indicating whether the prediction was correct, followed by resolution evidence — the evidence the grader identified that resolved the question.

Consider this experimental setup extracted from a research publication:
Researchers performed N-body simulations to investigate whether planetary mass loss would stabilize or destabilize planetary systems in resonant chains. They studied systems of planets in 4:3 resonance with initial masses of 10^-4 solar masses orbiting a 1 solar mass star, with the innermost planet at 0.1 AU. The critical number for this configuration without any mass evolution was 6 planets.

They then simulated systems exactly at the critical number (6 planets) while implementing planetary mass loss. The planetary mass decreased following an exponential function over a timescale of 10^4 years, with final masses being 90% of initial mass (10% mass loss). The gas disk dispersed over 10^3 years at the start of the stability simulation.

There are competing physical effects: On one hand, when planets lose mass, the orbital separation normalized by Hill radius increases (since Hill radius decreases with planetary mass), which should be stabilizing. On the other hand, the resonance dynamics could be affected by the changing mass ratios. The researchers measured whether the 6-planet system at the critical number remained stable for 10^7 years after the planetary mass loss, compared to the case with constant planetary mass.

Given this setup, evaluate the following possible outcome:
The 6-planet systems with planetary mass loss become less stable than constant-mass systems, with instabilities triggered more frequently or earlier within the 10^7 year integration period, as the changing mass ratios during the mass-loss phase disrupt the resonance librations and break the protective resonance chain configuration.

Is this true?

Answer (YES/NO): YES